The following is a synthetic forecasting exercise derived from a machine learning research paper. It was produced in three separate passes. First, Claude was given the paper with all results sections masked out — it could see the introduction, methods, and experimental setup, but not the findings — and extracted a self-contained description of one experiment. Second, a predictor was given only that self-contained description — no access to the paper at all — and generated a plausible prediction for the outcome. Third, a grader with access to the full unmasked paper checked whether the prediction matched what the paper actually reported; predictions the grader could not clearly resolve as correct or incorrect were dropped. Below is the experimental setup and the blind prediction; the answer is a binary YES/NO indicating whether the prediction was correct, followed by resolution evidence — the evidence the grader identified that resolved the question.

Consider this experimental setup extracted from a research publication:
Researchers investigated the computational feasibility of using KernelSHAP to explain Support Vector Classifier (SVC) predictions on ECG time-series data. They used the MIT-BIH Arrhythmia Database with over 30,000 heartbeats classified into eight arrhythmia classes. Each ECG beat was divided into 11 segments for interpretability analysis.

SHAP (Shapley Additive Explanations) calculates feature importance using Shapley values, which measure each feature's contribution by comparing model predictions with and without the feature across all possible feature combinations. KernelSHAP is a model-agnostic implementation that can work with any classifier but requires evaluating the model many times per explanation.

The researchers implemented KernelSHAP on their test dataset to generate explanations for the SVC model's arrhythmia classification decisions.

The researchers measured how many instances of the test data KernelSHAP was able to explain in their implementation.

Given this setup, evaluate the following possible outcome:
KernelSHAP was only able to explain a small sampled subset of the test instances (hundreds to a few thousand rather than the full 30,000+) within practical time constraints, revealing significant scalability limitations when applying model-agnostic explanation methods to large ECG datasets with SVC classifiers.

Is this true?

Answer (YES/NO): NO